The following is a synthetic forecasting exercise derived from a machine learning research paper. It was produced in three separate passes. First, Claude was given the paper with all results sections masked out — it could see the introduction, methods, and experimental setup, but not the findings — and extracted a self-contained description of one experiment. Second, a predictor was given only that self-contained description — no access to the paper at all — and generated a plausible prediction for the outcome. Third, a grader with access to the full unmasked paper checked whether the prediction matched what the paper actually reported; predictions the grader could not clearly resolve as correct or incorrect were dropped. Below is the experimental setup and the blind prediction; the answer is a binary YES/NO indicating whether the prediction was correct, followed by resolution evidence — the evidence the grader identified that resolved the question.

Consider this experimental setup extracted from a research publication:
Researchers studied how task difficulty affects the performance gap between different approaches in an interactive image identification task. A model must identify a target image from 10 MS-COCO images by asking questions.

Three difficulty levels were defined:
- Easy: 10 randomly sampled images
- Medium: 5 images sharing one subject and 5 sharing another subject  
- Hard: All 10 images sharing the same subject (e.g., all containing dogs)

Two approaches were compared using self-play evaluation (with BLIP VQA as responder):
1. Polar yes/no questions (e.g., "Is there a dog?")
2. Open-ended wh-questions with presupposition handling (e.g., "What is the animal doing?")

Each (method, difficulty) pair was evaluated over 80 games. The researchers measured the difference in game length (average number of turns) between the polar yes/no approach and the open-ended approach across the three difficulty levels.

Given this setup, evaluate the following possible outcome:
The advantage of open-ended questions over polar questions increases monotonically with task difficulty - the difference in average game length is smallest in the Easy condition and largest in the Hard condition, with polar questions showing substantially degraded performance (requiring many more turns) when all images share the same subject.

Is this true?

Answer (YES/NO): NO